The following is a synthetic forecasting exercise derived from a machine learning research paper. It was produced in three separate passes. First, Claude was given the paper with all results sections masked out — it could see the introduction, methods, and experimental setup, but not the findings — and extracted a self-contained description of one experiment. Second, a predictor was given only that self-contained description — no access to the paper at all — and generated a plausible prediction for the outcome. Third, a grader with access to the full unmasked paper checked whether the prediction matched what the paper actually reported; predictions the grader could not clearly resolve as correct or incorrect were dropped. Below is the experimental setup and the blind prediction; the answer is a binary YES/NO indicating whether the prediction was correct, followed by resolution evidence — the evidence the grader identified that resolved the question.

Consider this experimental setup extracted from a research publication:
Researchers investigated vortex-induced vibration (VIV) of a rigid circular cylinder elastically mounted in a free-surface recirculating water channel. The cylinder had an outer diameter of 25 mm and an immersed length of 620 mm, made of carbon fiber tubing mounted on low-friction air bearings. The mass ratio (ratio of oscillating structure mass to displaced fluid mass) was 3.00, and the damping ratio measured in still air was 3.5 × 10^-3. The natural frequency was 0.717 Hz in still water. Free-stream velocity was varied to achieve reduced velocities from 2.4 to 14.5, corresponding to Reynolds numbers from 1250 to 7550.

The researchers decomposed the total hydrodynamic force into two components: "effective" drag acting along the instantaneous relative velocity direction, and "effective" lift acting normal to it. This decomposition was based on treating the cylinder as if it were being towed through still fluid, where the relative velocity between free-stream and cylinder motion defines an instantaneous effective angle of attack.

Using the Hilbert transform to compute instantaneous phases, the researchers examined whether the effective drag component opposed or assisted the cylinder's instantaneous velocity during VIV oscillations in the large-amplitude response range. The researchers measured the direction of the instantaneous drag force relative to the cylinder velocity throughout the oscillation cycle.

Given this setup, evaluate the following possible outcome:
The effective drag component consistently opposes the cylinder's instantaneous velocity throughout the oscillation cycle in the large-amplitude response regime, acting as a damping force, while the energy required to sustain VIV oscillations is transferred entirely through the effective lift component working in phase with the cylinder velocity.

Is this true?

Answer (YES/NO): NO